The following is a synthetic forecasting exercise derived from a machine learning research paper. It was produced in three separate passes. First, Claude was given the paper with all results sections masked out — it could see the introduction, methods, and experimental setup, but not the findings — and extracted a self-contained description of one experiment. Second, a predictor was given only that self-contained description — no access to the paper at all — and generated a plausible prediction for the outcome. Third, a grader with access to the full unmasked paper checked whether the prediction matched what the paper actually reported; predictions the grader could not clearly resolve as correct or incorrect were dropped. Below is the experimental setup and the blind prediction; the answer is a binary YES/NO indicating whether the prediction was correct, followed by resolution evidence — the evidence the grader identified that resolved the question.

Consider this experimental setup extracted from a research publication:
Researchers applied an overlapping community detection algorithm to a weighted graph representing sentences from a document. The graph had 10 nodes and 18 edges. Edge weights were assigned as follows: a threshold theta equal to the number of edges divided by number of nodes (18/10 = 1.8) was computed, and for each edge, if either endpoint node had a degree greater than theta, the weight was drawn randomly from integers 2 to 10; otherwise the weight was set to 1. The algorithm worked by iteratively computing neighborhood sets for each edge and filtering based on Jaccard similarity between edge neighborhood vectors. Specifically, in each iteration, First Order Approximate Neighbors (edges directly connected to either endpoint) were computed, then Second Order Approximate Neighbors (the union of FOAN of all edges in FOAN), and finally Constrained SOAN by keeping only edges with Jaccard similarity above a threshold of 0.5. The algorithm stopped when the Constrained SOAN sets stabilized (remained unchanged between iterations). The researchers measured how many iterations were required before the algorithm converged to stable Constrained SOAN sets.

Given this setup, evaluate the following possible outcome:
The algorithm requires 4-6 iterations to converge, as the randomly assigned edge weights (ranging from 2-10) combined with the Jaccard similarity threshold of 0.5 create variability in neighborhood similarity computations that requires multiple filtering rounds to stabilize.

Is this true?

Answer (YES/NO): YES